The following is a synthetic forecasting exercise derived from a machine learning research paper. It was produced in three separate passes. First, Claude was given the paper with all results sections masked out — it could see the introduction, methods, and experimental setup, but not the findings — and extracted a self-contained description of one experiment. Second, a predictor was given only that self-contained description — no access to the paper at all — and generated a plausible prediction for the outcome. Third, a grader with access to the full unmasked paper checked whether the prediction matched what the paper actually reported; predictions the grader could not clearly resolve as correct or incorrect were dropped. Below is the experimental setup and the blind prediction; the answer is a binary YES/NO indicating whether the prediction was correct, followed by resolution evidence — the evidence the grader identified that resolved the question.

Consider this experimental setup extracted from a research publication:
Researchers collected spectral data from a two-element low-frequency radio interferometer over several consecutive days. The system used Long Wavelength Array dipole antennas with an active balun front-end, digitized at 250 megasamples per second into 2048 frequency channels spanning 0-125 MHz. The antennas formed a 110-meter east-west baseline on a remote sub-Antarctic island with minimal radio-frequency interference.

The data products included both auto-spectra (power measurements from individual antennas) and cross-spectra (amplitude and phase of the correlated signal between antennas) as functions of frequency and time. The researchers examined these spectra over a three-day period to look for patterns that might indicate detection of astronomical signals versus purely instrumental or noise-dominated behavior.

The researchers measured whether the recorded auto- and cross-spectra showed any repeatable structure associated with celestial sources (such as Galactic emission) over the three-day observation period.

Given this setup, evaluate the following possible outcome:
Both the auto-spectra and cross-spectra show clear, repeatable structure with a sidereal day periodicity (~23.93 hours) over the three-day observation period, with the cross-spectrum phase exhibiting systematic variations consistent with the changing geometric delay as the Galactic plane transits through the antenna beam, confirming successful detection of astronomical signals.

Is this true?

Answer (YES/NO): YES